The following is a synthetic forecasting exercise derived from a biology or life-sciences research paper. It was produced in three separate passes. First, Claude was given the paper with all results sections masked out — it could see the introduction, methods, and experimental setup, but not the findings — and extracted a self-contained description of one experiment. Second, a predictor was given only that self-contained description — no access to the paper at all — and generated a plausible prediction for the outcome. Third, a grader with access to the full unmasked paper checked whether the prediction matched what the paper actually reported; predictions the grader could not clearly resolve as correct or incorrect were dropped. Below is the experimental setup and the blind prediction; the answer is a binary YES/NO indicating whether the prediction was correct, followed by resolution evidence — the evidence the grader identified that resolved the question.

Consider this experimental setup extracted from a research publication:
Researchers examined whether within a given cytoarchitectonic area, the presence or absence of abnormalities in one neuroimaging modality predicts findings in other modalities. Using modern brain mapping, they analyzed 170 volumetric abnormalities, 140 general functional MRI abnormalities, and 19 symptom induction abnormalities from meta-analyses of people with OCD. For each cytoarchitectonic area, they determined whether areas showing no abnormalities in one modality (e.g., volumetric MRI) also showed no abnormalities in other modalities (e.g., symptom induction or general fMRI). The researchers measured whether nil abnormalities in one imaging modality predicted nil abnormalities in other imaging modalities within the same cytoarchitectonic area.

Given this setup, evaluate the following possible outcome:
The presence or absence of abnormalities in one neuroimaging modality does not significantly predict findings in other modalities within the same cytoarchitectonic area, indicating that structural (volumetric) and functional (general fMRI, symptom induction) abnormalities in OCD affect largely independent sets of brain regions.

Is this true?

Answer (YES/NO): NO